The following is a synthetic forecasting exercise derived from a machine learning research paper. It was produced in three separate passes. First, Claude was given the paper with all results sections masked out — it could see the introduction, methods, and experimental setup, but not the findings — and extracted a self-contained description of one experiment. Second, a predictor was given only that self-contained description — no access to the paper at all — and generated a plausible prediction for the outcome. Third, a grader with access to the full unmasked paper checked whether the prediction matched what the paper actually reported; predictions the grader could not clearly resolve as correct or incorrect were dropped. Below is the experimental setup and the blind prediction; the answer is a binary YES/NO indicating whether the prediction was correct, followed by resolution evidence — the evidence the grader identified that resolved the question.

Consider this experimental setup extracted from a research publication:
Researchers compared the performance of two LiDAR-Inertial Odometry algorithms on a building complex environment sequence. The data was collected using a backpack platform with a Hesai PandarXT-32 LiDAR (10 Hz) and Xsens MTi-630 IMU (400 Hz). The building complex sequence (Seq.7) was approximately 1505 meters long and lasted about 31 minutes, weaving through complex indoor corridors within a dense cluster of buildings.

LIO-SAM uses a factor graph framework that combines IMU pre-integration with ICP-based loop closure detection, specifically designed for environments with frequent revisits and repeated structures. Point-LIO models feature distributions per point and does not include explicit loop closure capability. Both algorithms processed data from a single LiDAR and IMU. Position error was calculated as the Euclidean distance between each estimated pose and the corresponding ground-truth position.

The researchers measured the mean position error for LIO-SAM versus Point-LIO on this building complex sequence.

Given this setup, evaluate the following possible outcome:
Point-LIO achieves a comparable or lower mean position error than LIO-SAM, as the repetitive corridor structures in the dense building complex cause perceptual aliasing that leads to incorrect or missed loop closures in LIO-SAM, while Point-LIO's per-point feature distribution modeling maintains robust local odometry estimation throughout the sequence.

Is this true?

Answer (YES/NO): YES